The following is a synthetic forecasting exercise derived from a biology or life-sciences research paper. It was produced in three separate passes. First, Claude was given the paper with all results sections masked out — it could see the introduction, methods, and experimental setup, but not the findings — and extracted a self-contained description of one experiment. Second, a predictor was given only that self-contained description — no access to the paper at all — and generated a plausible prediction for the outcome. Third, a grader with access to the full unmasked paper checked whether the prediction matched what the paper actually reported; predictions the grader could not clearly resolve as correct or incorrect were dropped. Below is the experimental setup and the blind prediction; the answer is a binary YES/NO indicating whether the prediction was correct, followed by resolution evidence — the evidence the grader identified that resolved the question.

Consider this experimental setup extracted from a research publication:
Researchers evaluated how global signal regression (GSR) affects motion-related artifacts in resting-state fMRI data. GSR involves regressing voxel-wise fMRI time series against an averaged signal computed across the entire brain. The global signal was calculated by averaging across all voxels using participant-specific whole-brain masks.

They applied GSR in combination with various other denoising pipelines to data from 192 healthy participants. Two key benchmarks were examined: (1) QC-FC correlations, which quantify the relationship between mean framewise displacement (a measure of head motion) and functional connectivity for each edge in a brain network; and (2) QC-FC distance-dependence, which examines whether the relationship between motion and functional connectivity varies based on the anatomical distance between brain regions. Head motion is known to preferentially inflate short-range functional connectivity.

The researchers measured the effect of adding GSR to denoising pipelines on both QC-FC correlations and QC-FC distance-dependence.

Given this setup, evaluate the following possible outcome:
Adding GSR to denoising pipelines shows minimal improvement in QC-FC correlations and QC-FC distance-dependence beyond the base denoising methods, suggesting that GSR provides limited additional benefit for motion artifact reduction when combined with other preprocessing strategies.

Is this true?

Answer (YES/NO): NO